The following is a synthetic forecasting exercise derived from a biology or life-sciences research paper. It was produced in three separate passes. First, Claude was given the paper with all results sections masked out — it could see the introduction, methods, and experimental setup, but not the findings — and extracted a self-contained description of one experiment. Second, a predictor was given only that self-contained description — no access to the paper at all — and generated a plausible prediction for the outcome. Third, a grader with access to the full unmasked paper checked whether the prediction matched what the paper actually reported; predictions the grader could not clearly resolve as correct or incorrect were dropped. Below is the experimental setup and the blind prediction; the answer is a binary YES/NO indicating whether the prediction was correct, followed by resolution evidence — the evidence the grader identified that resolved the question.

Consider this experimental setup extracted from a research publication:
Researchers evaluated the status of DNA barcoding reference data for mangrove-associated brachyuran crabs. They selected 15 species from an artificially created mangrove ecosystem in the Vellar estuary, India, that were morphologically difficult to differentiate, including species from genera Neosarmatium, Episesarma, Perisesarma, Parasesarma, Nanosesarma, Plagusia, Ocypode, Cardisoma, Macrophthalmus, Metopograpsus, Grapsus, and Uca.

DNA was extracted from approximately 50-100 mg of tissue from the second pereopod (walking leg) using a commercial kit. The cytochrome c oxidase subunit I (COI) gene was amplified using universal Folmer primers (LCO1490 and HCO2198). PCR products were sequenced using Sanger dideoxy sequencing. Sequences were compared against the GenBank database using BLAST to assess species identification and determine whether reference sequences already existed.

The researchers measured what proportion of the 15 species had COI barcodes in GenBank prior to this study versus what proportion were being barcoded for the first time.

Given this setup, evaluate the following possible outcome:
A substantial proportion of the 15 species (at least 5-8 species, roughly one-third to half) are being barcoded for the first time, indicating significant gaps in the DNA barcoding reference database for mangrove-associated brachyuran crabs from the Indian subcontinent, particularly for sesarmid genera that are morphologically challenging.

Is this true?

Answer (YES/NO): NO